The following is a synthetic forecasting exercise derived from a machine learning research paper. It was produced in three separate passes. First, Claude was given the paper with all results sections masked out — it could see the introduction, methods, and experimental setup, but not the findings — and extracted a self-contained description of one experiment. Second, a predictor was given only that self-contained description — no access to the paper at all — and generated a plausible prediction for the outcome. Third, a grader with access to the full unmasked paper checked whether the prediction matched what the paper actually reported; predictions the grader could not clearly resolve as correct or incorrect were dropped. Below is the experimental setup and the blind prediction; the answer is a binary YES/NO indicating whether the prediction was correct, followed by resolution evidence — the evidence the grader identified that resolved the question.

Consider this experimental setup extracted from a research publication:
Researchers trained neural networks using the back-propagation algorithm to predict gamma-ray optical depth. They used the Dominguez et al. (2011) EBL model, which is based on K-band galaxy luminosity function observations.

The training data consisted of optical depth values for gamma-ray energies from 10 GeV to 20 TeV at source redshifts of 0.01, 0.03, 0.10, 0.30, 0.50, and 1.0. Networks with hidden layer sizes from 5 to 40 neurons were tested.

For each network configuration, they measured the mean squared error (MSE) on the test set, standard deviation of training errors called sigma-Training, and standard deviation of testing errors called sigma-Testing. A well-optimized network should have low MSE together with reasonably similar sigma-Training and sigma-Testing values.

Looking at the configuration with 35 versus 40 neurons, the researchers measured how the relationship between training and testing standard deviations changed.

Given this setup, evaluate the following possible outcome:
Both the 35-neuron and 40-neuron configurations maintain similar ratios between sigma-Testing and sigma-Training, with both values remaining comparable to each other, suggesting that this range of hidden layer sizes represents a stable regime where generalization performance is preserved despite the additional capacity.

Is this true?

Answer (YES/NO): NO